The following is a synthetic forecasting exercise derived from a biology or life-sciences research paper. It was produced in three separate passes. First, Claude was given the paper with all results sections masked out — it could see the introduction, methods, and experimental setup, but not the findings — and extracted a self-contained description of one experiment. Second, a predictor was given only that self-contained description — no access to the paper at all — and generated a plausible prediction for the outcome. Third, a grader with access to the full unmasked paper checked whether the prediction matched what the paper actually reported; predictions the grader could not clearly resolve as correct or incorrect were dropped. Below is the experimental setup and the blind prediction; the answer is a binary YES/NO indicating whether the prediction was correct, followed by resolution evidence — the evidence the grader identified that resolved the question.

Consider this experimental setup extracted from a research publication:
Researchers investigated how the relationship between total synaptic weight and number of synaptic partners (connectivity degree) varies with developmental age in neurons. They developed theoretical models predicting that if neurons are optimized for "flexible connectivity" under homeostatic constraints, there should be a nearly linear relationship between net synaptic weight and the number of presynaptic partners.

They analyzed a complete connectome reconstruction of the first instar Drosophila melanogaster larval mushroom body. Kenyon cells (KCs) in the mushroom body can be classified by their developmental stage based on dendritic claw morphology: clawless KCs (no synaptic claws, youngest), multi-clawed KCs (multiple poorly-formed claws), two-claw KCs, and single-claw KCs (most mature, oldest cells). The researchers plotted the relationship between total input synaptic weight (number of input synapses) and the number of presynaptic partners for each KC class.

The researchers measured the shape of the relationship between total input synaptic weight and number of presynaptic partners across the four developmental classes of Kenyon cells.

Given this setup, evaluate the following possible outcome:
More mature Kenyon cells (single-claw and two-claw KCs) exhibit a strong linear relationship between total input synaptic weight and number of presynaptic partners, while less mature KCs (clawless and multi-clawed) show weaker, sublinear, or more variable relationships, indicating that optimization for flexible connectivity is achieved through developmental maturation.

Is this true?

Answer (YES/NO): NO